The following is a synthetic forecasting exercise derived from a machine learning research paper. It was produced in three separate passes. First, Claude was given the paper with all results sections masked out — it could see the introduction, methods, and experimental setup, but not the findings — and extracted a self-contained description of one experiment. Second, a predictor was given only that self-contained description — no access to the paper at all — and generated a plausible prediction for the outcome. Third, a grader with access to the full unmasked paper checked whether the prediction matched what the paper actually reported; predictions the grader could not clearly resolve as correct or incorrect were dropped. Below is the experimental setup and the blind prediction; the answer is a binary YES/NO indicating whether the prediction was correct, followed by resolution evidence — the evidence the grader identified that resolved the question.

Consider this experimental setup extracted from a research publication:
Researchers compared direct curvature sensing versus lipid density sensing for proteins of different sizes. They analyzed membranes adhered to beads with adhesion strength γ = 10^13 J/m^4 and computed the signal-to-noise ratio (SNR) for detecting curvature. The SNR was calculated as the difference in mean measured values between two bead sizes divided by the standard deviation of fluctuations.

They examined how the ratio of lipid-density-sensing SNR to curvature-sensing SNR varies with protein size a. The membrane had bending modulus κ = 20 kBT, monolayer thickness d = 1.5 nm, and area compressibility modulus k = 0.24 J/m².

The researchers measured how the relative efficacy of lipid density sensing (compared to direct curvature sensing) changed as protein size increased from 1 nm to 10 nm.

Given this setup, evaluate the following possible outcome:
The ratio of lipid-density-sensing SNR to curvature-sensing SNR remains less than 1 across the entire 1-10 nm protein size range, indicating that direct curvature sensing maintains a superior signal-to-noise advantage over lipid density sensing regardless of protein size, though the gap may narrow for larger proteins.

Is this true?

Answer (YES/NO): NO